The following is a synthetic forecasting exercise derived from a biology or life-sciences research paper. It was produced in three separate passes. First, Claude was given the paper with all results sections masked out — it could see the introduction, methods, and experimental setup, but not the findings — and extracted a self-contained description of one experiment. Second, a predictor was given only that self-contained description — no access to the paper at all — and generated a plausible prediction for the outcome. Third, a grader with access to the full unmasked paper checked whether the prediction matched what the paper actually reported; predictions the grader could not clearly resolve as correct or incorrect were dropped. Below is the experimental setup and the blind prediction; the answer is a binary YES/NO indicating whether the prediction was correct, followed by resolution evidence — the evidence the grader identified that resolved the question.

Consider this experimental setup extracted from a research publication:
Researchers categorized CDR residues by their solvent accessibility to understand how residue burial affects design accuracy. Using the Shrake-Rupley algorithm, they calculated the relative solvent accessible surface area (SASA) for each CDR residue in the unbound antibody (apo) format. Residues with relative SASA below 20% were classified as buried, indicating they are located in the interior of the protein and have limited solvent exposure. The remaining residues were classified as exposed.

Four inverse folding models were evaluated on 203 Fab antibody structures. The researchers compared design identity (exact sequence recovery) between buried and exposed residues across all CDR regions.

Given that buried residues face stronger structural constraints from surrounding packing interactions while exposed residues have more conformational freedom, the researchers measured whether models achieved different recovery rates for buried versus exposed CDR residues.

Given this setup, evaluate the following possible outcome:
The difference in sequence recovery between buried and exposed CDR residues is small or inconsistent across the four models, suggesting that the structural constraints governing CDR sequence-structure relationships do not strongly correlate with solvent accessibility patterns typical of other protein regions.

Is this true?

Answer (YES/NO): NO